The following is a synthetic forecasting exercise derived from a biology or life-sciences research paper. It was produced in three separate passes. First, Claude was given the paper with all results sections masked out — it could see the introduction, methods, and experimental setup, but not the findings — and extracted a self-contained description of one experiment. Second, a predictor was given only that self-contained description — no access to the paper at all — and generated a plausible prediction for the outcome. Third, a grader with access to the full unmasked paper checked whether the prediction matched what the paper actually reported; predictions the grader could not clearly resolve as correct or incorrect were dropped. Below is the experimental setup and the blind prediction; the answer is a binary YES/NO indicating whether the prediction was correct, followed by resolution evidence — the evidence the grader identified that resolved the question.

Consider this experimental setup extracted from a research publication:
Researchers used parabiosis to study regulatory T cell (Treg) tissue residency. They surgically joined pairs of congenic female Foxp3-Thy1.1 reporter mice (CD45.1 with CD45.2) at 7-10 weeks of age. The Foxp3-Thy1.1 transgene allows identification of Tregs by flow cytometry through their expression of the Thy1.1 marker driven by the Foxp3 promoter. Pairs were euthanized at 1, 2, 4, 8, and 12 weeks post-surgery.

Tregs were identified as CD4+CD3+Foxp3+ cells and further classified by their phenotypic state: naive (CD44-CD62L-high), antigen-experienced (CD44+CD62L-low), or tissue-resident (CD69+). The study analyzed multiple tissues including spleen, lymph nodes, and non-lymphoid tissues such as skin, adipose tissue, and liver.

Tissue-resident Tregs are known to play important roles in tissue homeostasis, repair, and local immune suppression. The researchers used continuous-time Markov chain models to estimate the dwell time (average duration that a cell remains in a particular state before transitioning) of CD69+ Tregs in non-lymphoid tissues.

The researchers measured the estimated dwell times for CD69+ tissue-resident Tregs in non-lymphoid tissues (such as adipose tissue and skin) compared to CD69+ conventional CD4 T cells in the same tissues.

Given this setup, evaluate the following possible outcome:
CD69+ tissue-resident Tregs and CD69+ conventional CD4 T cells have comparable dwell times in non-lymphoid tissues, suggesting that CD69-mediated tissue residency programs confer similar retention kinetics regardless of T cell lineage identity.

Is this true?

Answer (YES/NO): YES